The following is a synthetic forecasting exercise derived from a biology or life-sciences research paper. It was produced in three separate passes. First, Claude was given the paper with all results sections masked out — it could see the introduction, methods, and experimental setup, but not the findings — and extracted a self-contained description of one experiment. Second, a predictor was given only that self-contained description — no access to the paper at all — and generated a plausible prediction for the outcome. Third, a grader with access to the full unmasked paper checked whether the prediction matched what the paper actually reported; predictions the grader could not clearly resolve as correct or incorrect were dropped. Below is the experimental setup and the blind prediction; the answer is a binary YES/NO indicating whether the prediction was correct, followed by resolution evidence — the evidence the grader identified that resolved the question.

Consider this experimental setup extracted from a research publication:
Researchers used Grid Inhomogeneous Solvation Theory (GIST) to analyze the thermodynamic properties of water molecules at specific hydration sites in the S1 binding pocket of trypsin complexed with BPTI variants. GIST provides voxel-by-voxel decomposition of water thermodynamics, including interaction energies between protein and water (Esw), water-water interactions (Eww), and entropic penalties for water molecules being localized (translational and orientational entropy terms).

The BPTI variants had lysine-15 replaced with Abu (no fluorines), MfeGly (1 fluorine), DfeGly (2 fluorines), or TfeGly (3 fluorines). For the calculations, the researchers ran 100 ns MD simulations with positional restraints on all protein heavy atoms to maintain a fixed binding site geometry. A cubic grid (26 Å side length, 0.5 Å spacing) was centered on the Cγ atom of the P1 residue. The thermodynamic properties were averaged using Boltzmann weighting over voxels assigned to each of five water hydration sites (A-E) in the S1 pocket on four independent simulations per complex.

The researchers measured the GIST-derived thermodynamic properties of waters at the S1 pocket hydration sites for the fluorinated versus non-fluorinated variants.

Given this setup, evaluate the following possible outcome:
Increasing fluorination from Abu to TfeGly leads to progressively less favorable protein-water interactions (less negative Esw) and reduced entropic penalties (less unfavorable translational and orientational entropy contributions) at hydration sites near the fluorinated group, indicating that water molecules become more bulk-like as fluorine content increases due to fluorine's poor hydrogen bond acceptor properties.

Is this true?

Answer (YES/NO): NO